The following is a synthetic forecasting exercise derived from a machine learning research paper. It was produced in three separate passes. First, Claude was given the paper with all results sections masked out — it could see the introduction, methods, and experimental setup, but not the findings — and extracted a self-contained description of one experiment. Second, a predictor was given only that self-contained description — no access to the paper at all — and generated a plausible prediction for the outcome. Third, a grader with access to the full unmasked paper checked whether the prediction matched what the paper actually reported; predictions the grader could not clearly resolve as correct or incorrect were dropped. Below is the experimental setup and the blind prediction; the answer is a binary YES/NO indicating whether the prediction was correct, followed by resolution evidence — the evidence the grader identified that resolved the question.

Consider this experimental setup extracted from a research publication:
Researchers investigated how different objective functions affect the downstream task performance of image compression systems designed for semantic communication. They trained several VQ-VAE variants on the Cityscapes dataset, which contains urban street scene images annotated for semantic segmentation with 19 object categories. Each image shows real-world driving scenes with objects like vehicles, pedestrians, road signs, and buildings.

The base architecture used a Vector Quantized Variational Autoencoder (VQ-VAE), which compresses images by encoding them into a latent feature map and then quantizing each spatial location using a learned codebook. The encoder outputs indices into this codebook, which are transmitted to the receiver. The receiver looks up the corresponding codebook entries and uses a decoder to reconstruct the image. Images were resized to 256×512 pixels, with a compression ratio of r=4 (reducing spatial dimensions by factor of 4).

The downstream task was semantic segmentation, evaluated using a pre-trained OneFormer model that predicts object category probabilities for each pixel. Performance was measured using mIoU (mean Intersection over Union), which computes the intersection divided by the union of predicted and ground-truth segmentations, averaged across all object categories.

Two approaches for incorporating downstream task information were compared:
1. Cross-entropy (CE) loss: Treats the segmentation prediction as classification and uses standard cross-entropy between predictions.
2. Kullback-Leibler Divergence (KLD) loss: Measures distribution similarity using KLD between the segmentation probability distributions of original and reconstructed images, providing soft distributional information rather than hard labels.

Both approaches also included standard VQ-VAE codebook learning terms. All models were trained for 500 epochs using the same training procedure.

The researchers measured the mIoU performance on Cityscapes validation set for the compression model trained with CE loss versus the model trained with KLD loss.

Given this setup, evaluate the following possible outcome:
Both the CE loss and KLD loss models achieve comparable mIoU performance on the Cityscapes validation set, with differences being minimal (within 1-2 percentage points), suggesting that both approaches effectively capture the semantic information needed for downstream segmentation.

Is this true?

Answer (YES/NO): NO